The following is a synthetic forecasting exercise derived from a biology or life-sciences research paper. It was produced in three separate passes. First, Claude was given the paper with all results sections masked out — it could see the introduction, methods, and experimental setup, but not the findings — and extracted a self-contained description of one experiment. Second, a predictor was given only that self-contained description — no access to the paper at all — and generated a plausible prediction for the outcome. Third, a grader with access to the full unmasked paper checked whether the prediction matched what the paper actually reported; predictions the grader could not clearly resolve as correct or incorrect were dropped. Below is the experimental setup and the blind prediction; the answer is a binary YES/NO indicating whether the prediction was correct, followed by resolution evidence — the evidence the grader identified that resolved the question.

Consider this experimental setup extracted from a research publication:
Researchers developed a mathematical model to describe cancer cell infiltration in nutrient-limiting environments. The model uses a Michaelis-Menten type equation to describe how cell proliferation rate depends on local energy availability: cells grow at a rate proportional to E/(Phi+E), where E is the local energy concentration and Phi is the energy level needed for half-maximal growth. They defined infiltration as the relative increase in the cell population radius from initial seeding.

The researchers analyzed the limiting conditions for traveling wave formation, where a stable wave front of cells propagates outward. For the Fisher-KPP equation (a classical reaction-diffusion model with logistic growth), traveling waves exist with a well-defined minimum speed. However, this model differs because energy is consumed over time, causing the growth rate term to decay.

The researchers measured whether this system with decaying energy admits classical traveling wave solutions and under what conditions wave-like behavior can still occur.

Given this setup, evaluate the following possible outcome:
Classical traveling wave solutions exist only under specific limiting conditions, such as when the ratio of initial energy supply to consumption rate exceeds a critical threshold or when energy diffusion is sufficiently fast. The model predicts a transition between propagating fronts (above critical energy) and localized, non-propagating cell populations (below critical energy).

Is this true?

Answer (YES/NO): NO